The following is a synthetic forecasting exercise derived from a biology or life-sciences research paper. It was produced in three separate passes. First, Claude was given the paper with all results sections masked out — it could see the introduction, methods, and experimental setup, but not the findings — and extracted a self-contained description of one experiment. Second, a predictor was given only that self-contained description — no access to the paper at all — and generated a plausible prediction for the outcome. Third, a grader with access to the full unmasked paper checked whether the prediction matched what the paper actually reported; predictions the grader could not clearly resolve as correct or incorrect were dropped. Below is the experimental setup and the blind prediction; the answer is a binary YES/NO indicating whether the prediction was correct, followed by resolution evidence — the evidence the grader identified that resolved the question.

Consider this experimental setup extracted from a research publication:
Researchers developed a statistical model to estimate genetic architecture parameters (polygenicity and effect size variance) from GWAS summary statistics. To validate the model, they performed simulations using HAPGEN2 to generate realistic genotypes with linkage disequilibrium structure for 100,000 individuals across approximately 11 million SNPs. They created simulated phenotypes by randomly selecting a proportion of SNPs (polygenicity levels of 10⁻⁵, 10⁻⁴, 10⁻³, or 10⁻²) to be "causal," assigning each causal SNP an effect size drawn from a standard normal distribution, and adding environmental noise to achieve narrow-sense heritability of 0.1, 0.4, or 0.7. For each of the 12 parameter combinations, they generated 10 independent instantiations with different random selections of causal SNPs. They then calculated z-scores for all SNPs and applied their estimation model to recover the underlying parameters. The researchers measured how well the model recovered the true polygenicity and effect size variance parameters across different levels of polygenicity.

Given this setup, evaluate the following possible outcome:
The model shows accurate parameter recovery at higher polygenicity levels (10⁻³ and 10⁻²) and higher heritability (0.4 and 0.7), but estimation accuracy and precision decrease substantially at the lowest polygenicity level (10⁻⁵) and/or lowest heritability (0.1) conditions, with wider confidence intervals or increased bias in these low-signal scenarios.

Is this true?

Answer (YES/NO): NO